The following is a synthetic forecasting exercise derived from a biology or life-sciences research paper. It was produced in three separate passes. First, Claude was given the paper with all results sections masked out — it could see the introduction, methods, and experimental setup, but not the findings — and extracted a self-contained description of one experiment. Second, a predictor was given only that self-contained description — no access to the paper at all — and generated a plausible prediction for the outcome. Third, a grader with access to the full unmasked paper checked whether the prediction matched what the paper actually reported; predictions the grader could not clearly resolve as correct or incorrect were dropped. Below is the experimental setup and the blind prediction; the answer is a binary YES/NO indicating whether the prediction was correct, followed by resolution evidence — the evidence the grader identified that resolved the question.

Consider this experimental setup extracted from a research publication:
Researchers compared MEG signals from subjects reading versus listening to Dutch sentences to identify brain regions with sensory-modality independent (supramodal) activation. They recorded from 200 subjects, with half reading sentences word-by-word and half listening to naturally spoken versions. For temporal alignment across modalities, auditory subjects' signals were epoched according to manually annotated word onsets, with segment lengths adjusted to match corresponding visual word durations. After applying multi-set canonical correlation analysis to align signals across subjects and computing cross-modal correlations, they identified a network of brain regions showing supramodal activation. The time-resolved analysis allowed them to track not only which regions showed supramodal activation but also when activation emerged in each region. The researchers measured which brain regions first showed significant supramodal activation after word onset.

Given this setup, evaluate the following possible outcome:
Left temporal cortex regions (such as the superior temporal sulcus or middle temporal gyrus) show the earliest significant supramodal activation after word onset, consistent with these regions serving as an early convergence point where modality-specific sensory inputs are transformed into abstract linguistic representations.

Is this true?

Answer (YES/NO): YES